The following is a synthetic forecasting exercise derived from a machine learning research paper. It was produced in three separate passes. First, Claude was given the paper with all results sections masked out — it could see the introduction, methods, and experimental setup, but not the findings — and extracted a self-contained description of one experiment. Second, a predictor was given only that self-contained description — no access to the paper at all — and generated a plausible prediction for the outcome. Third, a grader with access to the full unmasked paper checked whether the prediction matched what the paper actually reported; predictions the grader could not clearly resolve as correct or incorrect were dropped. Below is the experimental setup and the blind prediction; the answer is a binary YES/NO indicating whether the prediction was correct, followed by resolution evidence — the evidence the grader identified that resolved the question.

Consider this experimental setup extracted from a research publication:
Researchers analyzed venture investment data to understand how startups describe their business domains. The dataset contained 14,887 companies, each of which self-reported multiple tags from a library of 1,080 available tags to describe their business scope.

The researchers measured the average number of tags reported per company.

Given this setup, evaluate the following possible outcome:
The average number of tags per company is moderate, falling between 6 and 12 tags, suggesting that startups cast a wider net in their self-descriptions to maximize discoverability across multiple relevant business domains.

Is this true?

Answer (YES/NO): NO